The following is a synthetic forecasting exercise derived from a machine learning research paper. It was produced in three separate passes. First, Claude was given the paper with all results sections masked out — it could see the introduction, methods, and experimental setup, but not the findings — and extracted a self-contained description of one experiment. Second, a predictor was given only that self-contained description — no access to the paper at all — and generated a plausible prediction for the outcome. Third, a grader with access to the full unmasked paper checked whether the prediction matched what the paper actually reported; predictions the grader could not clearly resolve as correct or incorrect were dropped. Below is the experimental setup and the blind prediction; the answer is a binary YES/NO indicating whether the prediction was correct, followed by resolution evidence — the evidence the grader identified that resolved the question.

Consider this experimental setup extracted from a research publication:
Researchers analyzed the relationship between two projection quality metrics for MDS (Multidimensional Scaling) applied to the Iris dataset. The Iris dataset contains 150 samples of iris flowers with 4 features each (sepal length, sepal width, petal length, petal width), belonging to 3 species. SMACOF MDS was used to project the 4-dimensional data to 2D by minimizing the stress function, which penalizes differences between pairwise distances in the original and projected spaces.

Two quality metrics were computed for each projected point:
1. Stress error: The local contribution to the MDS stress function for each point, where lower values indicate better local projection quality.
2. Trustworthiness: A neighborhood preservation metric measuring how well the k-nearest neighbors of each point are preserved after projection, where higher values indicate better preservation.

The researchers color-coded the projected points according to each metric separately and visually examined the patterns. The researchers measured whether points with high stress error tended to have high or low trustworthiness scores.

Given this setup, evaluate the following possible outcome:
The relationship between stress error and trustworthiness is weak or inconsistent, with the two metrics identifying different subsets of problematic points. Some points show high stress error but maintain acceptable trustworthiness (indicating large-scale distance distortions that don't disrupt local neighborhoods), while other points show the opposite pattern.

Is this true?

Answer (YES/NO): NO